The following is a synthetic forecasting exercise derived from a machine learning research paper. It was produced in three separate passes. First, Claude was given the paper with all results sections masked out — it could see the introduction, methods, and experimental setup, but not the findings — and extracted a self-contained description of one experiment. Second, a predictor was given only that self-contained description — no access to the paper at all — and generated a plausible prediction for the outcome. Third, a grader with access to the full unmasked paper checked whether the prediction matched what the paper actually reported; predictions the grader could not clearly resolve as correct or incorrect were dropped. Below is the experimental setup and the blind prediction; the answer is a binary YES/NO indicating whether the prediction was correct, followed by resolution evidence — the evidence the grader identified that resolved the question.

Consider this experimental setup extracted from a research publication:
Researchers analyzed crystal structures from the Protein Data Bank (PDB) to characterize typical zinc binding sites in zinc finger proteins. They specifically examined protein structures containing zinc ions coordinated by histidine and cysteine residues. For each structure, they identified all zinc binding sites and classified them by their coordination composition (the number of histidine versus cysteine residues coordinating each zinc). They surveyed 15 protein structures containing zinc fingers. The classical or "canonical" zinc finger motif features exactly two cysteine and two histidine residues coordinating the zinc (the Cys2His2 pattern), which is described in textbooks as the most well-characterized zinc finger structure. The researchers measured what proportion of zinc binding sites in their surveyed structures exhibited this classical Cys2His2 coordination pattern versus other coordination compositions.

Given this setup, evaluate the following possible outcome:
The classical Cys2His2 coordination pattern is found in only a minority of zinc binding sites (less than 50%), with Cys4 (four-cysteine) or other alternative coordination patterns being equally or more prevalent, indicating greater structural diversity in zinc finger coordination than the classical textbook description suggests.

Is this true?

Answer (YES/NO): YES